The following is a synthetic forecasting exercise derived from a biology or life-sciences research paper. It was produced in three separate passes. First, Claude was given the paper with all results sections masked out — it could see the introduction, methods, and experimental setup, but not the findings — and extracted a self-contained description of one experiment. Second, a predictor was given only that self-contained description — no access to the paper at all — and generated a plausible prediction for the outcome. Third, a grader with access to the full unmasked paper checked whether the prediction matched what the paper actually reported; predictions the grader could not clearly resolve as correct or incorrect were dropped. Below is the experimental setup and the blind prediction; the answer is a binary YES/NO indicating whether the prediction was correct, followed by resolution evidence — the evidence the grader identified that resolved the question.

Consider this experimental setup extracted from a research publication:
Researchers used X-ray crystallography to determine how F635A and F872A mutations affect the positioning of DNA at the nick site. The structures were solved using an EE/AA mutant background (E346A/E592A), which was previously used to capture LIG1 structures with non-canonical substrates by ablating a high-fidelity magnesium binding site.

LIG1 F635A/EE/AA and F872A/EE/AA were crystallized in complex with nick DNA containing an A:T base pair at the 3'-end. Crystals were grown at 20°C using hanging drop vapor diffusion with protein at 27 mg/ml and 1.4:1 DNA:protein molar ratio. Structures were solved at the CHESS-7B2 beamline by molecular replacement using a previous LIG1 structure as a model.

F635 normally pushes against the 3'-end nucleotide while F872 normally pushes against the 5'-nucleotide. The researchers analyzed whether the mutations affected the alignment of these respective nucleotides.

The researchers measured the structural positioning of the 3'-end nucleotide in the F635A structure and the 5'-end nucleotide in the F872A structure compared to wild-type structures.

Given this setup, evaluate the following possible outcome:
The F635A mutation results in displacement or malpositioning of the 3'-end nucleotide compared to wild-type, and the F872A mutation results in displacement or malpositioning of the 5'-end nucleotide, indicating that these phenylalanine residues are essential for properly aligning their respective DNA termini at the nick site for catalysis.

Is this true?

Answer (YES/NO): NO